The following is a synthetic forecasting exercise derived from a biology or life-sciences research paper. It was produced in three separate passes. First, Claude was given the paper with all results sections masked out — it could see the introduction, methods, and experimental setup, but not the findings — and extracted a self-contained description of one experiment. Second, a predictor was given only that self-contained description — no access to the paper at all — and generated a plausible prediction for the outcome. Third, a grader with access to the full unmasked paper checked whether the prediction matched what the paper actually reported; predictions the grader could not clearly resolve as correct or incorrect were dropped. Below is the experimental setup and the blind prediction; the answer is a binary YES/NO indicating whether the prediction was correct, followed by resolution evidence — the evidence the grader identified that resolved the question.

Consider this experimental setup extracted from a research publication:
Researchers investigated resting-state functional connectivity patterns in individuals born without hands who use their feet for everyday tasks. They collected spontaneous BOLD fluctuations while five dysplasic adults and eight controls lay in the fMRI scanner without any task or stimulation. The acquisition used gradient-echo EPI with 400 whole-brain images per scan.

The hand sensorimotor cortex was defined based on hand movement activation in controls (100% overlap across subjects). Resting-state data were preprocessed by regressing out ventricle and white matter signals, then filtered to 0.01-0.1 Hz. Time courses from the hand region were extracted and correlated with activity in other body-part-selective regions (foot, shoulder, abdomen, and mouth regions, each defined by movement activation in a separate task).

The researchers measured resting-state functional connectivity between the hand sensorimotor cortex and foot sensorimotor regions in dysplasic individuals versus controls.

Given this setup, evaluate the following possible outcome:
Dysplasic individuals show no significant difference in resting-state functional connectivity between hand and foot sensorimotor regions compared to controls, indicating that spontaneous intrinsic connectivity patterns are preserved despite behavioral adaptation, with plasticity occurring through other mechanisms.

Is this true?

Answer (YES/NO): YES